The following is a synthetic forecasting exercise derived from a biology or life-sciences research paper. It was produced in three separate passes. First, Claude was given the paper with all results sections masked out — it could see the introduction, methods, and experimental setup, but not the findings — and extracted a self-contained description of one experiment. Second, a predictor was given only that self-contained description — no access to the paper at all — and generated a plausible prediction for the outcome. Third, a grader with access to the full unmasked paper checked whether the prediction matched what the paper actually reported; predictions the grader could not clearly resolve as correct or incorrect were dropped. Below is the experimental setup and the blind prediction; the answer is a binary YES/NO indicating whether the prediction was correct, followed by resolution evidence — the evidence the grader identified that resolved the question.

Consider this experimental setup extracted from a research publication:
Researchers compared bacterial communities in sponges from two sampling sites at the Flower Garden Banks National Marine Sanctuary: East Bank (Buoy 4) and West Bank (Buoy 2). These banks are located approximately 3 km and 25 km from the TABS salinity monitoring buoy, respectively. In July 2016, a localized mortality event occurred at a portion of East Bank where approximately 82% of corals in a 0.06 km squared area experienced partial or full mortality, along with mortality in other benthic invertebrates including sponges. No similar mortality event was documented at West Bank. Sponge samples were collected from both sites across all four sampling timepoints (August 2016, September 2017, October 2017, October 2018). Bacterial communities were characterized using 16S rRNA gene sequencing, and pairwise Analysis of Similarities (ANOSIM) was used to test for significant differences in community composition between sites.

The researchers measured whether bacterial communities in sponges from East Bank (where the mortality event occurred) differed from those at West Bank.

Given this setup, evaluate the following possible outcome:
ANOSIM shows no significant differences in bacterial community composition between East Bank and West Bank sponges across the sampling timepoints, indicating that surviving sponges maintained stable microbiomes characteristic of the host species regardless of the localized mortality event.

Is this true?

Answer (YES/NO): YES